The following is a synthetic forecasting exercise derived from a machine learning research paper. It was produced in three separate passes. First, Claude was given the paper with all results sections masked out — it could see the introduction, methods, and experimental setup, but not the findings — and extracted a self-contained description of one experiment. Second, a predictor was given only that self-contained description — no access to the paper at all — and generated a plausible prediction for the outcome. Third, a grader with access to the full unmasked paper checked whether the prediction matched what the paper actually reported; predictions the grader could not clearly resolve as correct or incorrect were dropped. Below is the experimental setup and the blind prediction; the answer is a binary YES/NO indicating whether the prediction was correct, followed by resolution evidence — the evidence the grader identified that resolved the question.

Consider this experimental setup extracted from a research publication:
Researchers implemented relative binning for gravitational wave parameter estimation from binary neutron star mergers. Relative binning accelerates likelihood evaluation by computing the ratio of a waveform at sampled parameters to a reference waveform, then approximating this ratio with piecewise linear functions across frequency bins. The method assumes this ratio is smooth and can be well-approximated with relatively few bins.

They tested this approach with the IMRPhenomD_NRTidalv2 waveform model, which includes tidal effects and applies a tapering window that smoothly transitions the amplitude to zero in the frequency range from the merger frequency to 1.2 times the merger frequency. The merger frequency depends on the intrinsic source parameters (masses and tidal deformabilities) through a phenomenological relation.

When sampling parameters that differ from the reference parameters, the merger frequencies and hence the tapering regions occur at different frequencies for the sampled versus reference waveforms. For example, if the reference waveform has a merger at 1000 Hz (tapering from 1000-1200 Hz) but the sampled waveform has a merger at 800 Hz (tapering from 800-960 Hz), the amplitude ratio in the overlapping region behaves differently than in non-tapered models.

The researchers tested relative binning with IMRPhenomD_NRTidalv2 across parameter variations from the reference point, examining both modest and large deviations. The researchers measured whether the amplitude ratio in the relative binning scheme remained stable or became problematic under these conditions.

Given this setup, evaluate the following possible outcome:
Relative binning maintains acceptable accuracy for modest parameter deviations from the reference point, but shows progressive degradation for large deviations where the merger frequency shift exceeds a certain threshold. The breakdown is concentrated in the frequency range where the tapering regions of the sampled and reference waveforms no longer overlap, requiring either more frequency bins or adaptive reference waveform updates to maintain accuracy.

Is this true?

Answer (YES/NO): NO